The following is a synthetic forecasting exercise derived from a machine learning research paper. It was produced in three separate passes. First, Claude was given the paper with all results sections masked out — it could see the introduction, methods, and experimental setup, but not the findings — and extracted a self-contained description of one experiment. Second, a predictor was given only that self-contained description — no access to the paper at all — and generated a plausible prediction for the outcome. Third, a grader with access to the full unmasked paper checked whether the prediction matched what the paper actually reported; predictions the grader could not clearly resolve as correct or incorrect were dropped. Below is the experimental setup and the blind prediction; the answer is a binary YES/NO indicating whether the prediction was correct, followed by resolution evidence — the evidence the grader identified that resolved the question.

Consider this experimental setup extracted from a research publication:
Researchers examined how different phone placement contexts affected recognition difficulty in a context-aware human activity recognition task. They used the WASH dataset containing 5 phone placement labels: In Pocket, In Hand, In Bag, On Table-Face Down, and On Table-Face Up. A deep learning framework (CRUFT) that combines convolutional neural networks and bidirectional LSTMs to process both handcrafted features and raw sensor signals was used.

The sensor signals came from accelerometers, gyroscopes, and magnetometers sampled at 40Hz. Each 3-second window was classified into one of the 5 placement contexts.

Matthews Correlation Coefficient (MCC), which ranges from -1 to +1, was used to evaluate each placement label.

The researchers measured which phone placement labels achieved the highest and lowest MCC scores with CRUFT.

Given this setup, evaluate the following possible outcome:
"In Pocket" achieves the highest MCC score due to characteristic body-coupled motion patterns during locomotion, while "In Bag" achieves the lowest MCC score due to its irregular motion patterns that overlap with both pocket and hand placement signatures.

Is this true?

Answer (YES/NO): NO